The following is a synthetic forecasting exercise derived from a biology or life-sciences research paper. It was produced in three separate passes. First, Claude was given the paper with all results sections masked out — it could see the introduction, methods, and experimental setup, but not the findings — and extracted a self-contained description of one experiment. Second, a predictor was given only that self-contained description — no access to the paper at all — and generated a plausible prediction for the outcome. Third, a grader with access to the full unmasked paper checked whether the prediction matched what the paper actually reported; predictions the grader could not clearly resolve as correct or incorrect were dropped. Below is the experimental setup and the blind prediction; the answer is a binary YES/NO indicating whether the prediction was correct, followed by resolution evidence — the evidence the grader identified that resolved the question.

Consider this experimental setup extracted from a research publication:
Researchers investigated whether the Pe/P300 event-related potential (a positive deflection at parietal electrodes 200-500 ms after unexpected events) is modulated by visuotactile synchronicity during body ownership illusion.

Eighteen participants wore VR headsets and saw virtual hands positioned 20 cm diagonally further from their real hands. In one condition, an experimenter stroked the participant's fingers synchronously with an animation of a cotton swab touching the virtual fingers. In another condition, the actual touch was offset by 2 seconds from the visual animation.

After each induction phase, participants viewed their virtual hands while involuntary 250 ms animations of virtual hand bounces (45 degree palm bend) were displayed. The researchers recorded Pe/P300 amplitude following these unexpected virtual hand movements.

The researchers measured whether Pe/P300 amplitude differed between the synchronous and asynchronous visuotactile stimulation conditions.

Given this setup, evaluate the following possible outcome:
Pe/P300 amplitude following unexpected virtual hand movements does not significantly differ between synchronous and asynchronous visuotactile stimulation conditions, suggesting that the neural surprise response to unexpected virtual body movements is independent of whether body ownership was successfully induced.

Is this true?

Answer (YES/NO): YES